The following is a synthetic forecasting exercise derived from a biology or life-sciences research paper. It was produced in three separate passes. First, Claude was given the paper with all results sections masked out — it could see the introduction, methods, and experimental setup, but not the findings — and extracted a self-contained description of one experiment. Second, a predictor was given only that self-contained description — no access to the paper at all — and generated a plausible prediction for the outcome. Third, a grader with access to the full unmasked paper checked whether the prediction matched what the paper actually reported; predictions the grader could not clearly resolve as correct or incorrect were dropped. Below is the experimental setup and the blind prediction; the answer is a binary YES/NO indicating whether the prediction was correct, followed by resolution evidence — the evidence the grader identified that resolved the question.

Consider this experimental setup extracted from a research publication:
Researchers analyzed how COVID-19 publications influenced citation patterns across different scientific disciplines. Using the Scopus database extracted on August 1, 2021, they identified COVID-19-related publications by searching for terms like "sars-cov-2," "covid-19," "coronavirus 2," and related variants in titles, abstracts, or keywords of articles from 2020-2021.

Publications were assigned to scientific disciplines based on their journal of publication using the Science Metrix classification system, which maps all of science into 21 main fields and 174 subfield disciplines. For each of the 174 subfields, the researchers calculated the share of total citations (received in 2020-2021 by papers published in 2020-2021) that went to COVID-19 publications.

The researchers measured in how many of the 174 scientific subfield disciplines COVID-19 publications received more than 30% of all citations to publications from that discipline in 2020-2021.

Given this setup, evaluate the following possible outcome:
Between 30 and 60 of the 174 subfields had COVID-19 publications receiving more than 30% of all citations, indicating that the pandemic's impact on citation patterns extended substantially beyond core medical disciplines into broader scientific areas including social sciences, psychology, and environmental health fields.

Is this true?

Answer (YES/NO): YES